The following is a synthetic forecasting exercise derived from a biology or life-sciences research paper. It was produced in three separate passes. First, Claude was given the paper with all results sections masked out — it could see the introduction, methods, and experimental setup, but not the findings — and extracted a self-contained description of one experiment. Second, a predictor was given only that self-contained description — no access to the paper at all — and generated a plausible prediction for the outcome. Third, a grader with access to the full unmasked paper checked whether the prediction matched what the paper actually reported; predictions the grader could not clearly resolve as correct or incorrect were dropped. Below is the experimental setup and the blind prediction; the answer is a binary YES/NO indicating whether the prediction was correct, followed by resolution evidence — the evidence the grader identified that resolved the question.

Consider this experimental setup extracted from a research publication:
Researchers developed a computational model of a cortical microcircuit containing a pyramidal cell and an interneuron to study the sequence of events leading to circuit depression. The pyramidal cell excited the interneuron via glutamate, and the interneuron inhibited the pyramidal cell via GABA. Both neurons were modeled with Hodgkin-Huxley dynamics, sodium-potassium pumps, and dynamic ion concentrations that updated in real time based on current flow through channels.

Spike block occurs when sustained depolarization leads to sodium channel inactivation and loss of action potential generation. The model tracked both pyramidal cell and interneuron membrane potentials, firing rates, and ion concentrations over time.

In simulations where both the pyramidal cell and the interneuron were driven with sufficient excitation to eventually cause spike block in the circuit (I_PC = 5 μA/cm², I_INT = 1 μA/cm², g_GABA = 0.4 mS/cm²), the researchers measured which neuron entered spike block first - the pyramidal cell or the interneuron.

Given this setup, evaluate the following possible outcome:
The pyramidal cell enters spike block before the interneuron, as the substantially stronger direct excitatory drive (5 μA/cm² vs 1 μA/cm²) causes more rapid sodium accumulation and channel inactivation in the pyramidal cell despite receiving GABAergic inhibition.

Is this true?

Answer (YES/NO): NO